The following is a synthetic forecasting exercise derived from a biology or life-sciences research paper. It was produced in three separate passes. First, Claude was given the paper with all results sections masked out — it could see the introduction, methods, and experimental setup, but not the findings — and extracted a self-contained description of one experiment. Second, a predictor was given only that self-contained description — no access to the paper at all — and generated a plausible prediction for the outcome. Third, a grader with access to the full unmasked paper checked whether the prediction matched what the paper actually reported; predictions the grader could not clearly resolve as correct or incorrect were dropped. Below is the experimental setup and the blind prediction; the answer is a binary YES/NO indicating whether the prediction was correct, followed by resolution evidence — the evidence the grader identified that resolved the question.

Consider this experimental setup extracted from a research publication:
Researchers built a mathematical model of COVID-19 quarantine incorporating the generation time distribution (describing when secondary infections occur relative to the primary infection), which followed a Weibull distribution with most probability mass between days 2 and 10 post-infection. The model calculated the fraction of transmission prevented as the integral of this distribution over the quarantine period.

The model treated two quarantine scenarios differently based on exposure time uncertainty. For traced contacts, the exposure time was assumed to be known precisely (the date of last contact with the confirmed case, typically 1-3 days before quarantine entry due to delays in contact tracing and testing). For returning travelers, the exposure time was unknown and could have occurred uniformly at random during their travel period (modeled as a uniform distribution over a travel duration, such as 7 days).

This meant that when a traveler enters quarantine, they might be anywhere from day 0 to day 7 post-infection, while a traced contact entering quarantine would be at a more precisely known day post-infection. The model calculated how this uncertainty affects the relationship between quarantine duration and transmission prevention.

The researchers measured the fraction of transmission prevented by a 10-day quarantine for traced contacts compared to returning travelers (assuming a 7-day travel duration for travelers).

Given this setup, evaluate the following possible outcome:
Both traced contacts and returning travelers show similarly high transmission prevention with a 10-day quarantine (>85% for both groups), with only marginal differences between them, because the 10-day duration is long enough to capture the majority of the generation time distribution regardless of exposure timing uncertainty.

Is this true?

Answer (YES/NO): NO